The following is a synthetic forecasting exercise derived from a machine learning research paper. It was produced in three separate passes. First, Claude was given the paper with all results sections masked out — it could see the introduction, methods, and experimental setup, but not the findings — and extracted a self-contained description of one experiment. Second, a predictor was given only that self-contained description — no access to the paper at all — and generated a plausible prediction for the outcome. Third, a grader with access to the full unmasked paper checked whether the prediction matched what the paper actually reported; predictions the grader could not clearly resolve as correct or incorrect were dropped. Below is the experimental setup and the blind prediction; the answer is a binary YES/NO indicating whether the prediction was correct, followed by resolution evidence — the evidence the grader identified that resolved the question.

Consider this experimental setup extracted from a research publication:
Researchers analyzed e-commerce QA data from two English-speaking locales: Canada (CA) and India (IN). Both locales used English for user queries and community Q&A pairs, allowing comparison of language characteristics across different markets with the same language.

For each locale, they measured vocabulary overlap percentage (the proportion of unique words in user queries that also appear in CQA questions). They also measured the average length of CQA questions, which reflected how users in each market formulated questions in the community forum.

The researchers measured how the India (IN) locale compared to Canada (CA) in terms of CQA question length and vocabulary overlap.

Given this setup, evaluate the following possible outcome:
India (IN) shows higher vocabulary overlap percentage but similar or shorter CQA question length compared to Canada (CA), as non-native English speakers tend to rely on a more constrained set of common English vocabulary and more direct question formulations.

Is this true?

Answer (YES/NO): NO